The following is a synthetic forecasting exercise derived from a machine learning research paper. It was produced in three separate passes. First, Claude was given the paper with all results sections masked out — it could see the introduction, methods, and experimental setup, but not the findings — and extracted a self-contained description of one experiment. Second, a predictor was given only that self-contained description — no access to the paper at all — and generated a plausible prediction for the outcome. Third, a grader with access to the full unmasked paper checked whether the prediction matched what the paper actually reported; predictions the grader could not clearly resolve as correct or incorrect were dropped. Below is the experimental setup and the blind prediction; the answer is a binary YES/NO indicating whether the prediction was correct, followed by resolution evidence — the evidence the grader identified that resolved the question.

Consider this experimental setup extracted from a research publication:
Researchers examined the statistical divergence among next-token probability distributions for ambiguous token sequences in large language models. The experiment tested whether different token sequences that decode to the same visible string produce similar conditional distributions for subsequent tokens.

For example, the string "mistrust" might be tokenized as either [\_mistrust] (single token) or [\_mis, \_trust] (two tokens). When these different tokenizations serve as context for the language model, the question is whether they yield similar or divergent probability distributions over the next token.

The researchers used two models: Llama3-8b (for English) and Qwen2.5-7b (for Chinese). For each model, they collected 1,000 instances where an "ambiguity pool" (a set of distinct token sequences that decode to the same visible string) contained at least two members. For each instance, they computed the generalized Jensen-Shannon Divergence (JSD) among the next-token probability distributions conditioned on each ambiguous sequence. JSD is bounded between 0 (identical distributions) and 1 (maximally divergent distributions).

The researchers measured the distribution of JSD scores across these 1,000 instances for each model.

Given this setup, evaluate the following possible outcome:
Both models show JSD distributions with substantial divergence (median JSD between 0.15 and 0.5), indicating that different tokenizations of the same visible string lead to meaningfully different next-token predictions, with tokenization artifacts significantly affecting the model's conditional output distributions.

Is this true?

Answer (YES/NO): NO